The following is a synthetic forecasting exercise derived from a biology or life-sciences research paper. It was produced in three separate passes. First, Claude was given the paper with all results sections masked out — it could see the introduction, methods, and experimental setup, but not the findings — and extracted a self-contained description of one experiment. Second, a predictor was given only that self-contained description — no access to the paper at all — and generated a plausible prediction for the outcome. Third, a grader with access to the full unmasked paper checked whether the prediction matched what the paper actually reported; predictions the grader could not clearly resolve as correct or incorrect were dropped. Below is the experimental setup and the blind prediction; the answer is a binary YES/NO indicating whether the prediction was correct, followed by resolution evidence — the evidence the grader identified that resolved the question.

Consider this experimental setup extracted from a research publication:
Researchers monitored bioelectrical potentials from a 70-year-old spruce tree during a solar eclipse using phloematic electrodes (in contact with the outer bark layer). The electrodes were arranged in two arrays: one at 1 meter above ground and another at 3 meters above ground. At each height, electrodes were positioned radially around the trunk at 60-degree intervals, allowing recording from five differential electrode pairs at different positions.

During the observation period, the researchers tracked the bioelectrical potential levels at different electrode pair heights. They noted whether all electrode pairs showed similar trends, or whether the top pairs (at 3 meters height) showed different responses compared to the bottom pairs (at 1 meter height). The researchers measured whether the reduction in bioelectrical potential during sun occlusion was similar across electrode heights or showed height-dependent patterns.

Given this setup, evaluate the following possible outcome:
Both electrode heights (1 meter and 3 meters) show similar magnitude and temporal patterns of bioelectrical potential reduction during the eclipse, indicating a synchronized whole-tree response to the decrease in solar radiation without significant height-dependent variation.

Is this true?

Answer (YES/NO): NO